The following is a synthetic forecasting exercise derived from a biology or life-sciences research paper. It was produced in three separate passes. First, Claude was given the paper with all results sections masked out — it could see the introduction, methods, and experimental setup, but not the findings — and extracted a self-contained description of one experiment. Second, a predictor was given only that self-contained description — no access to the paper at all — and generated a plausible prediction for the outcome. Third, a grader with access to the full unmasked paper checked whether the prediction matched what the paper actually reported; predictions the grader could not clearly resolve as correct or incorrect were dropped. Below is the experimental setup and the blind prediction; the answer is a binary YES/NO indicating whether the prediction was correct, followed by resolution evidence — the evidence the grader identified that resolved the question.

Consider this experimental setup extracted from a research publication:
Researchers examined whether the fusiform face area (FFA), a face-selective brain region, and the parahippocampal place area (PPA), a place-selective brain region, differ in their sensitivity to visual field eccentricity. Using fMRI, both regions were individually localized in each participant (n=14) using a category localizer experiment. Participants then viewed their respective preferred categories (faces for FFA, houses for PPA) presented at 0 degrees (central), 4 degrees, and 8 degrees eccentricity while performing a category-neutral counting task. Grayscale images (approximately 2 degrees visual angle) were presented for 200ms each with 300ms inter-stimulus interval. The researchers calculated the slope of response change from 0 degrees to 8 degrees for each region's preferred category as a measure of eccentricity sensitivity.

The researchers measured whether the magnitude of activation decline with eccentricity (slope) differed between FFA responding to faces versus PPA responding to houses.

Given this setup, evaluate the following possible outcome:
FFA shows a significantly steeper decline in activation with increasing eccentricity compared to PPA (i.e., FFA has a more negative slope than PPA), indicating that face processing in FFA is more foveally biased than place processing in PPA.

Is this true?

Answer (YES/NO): YES